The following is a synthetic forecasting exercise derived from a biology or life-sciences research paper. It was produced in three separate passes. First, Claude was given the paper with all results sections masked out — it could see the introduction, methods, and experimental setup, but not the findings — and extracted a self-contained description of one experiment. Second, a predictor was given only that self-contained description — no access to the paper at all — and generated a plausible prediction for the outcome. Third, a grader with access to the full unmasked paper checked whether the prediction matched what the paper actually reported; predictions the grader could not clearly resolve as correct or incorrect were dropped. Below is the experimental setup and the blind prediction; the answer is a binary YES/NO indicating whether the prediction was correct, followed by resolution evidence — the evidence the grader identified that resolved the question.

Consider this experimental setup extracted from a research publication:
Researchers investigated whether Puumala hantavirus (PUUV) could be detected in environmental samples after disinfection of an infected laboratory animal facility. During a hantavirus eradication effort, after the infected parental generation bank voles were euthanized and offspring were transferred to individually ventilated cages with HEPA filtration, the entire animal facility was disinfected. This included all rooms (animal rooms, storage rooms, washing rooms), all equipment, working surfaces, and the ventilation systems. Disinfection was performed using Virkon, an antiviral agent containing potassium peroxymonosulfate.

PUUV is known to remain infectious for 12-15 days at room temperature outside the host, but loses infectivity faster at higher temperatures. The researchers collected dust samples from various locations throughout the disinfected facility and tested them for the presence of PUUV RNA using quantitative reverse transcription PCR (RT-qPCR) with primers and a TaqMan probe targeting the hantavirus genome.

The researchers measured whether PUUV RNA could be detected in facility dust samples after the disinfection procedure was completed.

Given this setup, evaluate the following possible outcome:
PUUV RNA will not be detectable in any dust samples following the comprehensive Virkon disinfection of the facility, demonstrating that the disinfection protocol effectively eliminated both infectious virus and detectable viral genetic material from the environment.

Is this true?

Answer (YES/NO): YES